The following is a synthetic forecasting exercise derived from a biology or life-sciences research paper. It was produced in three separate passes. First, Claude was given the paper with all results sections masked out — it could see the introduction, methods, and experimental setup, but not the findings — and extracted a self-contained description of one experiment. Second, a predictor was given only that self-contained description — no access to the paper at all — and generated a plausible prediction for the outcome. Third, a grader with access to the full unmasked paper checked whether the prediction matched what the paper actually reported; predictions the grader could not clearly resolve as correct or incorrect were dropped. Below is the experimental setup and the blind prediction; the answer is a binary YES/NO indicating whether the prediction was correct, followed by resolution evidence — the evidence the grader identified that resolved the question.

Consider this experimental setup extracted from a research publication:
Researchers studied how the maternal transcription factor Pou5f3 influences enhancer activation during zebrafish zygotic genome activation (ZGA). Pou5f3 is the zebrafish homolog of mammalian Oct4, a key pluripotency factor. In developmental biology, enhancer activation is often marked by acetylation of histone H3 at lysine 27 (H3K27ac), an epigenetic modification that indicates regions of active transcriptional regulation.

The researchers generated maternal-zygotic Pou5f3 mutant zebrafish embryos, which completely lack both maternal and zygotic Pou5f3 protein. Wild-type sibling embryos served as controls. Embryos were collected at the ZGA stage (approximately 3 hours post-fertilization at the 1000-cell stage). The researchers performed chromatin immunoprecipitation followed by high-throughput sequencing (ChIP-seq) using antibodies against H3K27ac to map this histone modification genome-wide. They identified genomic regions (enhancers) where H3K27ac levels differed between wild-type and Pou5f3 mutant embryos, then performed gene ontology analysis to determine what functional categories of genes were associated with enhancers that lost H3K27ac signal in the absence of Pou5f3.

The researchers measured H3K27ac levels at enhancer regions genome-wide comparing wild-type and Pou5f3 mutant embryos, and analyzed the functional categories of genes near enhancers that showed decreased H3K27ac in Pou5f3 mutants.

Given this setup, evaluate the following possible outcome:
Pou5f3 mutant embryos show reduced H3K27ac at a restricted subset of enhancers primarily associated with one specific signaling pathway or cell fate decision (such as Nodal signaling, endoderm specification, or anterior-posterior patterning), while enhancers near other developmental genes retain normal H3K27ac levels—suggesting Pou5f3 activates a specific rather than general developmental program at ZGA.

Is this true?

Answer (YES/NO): NO